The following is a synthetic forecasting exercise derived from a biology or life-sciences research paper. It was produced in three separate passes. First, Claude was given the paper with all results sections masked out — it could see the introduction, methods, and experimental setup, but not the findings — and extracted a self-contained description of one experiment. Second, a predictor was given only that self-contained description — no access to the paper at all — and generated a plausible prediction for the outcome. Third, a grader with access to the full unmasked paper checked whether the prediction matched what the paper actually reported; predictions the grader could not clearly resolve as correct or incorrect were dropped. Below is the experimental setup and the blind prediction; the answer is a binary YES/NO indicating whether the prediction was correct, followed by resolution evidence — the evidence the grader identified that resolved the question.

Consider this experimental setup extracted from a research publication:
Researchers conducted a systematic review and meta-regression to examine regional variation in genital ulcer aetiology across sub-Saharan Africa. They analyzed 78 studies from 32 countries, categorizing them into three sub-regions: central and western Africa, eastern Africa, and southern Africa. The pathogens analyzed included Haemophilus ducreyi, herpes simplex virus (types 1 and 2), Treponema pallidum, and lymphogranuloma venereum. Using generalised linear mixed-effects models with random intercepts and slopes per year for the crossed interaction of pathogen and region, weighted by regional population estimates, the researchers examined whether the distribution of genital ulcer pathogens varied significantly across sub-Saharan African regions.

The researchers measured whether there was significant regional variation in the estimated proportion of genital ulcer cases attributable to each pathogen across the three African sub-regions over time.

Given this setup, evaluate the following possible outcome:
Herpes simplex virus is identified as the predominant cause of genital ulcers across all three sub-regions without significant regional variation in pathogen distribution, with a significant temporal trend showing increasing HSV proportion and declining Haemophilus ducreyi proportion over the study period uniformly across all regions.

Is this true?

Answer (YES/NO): YES